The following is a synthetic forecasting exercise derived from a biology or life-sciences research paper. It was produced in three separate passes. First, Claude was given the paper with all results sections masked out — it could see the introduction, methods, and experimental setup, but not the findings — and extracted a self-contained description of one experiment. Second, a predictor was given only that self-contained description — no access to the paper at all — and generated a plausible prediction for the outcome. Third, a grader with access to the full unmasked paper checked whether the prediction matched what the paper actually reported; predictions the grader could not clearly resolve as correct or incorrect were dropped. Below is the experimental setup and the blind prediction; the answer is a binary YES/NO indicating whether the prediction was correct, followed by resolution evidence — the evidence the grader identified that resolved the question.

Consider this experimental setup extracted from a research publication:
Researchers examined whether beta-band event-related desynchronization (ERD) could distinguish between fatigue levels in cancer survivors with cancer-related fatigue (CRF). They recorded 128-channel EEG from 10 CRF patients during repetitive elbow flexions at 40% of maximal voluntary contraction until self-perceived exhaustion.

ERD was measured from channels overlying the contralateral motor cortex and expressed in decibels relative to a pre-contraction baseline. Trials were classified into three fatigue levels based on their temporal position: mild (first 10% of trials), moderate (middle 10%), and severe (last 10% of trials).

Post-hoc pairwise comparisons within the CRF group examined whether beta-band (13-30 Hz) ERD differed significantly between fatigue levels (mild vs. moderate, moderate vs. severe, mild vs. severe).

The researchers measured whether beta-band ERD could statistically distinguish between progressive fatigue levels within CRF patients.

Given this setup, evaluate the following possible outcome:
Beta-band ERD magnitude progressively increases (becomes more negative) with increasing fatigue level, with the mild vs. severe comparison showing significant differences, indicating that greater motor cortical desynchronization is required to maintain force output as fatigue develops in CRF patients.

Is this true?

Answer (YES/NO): NO